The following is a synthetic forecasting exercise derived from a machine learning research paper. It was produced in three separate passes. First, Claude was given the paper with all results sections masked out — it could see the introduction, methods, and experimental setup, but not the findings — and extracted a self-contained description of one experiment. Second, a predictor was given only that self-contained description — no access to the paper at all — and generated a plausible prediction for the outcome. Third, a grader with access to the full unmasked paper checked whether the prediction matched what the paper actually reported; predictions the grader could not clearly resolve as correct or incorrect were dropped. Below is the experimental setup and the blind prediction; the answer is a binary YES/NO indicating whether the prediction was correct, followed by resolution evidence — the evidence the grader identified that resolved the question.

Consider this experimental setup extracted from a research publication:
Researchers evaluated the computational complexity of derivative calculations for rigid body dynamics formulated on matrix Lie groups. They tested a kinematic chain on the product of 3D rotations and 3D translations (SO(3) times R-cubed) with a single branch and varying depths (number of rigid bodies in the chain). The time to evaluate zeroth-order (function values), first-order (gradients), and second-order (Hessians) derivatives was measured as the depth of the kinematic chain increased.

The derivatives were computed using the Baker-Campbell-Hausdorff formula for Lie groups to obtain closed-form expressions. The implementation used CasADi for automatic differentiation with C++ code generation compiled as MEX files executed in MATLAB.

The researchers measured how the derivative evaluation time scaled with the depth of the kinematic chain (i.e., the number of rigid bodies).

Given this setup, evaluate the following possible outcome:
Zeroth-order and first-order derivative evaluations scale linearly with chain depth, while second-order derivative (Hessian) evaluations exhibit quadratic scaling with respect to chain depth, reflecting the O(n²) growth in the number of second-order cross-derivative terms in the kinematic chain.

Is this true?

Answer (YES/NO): NO